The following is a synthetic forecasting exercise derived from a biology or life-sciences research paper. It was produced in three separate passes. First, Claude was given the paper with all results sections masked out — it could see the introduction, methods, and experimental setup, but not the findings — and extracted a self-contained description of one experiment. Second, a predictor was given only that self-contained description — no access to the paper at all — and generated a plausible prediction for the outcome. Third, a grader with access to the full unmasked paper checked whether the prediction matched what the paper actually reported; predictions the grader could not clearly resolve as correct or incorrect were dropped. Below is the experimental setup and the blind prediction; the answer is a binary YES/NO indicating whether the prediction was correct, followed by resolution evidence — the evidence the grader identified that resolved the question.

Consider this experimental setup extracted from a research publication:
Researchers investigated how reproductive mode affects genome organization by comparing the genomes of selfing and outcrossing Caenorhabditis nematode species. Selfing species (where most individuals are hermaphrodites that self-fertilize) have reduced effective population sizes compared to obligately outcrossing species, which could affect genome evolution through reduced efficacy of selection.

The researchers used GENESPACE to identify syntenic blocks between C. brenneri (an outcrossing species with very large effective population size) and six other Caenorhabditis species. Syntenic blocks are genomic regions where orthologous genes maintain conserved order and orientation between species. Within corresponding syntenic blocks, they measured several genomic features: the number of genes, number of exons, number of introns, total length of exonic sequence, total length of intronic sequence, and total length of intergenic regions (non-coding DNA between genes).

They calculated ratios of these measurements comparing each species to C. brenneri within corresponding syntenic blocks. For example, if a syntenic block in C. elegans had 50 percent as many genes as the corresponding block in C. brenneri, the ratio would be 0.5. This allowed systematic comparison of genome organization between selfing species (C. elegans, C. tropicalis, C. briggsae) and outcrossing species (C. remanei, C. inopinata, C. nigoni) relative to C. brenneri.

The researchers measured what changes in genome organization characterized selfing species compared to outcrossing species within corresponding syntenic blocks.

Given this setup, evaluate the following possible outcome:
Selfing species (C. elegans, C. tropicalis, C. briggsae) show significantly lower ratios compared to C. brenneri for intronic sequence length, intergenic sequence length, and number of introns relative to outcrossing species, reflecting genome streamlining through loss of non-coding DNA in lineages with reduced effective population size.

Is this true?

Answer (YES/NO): NO